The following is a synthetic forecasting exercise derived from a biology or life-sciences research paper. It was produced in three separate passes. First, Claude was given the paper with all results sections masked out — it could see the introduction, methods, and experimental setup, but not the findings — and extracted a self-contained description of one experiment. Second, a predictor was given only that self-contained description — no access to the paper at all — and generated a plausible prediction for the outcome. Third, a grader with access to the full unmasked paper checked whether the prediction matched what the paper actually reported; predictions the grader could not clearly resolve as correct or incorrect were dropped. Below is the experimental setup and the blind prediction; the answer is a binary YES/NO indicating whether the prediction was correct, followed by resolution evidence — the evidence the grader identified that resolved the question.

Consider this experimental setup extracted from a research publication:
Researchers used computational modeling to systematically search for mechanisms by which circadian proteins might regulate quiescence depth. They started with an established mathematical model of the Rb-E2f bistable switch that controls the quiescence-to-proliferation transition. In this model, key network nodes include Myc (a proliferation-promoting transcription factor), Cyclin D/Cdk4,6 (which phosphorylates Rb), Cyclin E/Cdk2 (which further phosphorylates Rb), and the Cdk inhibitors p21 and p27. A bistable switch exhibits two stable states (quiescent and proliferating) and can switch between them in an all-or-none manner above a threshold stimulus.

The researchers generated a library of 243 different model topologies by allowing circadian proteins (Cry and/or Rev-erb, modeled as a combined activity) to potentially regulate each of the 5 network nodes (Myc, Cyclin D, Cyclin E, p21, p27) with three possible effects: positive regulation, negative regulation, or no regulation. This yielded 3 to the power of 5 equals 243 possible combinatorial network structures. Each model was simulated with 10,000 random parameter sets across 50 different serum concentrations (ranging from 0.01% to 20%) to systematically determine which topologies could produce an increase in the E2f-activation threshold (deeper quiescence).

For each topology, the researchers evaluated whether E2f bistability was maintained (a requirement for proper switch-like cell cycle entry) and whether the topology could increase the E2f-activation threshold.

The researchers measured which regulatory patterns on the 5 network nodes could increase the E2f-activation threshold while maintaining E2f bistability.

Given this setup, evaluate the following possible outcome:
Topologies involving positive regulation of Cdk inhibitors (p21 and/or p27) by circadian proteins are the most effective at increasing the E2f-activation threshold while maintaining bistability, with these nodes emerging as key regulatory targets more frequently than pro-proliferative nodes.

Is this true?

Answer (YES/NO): NO